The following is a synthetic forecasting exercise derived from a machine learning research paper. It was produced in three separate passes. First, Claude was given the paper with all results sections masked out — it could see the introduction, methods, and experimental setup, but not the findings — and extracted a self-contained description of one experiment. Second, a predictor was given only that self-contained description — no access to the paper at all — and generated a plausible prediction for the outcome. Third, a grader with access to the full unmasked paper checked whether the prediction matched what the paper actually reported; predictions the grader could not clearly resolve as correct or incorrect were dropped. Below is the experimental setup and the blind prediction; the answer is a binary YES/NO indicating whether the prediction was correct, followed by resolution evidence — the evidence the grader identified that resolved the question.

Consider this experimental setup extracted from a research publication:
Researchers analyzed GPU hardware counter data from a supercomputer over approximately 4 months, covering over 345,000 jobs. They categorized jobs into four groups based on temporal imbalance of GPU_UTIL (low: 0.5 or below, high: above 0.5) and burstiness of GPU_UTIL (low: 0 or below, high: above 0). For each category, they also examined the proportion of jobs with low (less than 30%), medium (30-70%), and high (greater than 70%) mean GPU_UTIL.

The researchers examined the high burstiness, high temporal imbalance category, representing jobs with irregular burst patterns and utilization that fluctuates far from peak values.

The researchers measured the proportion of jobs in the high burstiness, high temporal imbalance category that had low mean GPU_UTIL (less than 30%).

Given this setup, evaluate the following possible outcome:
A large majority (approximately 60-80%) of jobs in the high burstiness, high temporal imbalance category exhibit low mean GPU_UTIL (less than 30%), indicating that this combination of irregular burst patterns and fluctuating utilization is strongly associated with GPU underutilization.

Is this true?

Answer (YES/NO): YES